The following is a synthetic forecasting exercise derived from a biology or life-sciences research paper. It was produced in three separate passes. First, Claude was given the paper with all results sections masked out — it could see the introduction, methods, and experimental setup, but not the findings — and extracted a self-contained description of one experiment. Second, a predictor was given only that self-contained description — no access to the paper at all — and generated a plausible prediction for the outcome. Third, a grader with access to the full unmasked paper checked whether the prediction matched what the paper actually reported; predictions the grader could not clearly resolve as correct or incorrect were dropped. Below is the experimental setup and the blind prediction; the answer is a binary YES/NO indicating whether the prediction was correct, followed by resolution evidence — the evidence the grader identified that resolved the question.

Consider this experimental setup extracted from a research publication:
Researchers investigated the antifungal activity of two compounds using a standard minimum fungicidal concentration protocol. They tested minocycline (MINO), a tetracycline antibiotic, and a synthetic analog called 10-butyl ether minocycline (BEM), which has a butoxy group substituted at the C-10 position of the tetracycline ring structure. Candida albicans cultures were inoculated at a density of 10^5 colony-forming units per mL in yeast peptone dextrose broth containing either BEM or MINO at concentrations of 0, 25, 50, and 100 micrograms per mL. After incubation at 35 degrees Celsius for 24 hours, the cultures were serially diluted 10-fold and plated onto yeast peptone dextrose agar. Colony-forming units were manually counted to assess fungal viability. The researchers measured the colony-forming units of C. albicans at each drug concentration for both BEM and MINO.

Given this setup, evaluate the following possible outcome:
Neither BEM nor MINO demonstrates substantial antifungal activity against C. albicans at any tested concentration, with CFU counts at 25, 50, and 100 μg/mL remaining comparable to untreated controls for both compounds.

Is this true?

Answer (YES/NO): NO